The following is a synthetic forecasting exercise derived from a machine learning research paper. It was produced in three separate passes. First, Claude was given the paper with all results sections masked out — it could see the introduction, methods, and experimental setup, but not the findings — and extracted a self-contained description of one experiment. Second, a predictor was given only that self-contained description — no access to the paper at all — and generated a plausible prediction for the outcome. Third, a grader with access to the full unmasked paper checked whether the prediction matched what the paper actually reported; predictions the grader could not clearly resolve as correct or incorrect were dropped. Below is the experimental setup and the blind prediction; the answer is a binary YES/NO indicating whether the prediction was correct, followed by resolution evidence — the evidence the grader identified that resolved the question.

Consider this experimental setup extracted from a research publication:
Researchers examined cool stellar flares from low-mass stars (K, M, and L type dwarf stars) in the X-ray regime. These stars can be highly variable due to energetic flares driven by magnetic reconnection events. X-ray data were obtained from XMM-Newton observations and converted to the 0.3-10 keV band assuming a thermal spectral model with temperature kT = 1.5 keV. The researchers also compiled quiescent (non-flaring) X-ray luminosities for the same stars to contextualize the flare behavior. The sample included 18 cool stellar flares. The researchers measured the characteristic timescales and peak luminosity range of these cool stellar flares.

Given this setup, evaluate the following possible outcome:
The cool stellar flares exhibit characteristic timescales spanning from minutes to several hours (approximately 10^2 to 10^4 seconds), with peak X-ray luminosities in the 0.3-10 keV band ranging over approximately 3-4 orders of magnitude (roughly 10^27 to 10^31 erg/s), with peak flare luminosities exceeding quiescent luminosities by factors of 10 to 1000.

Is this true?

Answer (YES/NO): NO